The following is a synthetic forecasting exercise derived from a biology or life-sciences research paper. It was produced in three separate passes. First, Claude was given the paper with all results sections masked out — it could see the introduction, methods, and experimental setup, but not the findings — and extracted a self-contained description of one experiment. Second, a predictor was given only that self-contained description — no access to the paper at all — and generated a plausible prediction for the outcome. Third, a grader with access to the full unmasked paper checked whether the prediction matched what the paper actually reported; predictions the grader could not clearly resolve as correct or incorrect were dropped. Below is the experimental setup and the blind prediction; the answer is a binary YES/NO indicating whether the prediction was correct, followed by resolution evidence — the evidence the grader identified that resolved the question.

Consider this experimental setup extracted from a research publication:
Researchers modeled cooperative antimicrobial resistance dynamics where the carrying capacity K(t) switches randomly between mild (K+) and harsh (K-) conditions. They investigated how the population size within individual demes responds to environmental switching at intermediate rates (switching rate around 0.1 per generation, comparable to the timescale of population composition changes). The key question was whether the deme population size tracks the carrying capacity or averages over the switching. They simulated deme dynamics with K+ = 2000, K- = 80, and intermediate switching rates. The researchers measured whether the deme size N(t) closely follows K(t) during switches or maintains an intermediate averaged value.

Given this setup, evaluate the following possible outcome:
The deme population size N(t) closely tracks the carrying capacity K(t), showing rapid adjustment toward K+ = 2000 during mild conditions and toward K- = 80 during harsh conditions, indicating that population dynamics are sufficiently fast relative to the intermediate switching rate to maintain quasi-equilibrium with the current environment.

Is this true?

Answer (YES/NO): YES